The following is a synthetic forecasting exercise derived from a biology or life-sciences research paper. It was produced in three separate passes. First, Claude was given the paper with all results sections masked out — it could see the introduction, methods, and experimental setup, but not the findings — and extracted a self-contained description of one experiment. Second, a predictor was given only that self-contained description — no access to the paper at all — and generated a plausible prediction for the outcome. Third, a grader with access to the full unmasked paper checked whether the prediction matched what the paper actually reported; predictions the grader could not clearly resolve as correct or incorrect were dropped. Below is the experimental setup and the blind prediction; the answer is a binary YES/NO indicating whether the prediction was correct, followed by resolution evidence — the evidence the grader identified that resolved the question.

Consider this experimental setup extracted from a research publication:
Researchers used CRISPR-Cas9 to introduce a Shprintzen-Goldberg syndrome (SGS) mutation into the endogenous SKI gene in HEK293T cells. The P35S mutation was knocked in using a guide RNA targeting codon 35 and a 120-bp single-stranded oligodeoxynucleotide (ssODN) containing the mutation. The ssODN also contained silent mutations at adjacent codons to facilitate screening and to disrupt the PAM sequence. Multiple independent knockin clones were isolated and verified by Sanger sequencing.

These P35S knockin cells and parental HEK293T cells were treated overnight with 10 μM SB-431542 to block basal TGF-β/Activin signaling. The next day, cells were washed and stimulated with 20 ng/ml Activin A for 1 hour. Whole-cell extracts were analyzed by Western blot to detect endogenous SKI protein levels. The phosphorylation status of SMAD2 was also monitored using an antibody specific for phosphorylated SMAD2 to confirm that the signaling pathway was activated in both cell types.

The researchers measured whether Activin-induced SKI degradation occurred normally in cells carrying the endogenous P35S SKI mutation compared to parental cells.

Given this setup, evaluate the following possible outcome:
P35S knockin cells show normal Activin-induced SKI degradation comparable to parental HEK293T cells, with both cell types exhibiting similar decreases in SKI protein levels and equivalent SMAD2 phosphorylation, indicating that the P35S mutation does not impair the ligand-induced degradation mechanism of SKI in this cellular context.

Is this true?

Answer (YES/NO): NO